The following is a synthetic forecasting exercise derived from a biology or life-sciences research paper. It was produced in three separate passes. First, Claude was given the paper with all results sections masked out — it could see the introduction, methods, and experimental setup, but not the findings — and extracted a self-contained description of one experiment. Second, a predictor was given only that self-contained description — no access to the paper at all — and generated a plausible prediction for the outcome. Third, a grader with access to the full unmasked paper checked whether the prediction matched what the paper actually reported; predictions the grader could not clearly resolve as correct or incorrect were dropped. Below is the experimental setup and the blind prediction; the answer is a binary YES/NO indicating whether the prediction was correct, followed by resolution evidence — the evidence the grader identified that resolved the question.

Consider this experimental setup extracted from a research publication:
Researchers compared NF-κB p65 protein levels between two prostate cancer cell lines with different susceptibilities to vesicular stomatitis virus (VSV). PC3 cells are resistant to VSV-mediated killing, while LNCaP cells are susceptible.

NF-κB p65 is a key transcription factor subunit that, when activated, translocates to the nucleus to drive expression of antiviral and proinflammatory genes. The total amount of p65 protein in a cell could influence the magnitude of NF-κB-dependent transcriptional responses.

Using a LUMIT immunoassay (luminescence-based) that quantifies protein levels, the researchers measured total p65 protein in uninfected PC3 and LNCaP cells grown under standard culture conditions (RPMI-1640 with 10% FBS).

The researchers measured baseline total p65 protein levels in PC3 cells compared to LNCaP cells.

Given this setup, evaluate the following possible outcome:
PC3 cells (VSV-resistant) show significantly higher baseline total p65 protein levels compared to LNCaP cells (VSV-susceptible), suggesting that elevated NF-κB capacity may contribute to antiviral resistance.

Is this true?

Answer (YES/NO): YES